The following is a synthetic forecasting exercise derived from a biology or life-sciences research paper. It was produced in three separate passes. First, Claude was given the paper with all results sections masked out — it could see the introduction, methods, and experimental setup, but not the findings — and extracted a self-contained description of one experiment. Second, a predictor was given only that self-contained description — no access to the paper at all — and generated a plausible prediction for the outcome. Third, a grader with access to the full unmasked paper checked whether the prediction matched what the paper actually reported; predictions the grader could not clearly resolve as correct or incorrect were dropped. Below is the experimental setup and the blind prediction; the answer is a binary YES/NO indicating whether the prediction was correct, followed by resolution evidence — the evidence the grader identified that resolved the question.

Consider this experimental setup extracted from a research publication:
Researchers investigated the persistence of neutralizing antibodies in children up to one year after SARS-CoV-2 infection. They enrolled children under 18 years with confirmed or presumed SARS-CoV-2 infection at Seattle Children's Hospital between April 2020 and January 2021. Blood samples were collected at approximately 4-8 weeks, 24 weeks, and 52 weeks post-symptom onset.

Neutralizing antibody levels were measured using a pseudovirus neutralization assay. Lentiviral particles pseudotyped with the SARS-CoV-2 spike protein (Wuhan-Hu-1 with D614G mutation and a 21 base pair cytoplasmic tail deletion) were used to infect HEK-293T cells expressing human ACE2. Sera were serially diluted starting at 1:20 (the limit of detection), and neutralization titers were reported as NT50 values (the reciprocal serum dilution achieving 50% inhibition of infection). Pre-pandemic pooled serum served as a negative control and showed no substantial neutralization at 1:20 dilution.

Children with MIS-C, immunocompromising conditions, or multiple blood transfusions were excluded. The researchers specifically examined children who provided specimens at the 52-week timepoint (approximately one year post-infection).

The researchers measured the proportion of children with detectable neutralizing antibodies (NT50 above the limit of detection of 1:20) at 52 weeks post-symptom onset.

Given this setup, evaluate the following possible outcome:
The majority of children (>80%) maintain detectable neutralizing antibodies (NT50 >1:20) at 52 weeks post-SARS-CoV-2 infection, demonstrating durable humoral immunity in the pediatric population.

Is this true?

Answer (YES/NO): YES